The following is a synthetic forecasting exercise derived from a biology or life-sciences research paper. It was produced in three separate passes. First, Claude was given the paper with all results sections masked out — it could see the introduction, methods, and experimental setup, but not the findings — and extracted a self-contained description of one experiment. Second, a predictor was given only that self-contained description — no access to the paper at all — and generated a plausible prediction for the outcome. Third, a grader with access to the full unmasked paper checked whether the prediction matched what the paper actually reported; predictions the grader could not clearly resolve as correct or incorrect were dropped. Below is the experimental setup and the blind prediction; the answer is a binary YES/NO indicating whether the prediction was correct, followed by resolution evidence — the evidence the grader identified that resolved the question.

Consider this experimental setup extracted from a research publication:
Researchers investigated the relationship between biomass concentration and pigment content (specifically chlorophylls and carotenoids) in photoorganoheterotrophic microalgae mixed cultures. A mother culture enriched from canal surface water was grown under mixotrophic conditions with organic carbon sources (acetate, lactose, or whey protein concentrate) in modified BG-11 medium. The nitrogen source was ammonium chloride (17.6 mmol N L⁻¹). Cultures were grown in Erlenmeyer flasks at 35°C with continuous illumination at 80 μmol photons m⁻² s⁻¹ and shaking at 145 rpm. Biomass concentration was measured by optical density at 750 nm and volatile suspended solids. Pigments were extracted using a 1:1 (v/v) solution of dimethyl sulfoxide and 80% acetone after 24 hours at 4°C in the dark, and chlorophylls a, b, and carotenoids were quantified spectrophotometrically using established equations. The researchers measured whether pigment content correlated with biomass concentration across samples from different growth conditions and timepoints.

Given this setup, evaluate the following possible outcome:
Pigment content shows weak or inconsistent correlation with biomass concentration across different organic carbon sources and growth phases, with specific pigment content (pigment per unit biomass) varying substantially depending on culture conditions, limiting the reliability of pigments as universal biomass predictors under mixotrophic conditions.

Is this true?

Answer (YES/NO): NO